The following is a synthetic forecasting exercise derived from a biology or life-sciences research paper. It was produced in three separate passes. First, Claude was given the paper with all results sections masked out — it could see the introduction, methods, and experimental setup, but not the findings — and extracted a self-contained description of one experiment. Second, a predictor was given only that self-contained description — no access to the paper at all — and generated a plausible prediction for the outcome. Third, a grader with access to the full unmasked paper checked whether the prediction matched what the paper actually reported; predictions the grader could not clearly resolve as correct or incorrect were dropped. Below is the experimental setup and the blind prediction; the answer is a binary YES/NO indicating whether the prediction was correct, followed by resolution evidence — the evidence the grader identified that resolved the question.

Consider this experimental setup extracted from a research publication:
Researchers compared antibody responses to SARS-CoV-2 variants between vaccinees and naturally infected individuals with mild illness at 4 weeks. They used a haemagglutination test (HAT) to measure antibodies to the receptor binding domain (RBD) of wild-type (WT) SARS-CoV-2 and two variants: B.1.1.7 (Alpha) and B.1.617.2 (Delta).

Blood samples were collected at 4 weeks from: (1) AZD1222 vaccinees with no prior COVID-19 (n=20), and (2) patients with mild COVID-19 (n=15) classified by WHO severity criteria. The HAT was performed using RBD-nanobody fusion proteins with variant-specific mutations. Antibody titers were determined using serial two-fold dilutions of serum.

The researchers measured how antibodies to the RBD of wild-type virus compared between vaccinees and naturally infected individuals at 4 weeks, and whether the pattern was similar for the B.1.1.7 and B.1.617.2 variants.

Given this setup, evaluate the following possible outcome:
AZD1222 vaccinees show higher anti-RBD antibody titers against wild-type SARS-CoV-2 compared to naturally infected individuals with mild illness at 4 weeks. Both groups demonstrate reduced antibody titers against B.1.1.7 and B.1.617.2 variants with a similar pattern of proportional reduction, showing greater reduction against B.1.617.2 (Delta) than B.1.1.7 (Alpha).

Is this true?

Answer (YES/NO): NO